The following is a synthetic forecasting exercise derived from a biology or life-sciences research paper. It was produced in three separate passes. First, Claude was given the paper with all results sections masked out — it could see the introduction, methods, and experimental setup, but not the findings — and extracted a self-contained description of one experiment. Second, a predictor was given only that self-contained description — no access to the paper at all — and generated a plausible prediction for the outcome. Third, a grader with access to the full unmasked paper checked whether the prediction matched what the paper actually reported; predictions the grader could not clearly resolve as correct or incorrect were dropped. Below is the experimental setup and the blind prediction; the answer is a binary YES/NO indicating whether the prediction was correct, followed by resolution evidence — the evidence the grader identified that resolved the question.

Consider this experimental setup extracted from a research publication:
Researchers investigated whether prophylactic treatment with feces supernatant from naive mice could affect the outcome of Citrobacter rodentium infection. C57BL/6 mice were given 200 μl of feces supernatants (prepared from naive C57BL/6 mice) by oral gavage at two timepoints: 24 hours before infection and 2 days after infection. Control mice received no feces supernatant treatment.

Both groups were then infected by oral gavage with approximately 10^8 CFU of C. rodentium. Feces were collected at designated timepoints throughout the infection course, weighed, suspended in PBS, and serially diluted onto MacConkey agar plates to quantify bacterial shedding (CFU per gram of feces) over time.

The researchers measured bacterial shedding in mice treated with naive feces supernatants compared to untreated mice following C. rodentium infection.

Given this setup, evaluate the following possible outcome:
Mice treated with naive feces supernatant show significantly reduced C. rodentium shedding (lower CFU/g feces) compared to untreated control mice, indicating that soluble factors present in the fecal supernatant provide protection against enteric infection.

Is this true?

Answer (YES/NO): NO